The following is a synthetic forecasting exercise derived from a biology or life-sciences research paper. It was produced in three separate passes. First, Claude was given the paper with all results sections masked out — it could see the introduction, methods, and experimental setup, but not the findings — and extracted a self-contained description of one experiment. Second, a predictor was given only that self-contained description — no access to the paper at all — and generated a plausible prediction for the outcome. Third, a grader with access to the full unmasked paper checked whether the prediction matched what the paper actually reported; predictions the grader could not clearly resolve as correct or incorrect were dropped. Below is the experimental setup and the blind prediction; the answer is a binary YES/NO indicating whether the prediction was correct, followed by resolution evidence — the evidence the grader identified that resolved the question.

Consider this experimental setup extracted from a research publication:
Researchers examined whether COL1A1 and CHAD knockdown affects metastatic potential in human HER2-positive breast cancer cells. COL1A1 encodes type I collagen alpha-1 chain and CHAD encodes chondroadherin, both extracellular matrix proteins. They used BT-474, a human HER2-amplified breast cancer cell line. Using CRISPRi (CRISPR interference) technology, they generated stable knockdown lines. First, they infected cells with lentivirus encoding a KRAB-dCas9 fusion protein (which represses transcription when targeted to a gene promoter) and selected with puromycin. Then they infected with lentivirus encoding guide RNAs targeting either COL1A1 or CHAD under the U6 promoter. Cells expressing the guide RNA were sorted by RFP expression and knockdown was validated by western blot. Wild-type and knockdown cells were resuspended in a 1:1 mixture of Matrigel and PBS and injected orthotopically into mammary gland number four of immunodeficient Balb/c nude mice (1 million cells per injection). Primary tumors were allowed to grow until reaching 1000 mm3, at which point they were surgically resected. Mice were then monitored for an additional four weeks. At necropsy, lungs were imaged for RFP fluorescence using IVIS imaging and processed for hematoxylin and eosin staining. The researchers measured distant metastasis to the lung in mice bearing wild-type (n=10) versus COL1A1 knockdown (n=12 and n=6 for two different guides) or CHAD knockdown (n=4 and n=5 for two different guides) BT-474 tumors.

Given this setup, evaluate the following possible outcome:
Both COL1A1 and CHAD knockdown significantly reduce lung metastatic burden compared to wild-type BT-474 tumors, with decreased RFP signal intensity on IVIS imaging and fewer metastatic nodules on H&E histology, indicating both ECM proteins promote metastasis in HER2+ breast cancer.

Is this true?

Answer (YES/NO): YES